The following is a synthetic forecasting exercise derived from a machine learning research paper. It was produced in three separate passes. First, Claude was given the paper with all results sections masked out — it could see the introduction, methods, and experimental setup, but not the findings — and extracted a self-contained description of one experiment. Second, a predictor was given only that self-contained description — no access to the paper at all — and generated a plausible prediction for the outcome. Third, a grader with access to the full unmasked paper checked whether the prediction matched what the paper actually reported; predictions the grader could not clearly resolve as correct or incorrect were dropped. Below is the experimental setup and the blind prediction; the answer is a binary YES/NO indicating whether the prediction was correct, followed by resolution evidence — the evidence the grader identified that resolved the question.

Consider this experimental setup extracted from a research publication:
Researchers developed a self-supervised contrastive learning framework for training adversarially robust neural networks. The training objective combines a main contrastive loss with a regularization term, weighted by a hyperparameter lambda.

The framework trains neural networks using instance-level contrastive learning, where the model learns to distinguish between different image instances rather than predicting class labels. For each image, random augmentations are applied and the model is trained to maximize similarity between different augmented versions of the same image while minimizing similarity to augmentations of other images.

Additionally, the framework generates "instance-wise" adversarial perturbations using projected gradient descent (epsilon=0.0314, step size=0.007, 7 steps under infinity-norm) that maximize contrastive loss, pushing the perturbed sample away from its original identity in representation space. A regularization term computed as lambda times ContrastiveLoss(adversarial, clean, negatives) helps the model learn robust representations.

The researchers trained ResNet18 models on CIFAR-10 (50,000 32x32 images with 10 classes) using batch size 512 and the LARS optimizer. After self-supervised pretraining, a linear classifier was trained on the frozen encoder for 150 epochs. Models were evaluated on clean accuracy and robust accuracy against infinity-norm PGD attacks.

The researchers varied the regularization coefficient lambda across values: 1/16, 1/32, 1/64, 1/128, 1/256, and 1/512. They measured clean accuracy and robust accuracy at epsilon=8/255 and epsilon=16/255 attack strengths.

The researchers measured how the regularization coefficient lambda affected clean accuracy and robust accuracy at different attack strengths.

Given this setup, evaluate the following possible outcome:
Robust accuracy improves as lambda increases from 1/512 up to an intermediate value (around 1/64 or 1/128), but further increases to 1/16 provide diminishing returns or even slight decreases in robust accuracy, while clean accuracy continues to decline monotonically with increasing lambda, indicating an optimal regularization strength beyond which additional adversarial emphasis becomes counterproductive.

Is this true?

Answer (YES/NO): NO